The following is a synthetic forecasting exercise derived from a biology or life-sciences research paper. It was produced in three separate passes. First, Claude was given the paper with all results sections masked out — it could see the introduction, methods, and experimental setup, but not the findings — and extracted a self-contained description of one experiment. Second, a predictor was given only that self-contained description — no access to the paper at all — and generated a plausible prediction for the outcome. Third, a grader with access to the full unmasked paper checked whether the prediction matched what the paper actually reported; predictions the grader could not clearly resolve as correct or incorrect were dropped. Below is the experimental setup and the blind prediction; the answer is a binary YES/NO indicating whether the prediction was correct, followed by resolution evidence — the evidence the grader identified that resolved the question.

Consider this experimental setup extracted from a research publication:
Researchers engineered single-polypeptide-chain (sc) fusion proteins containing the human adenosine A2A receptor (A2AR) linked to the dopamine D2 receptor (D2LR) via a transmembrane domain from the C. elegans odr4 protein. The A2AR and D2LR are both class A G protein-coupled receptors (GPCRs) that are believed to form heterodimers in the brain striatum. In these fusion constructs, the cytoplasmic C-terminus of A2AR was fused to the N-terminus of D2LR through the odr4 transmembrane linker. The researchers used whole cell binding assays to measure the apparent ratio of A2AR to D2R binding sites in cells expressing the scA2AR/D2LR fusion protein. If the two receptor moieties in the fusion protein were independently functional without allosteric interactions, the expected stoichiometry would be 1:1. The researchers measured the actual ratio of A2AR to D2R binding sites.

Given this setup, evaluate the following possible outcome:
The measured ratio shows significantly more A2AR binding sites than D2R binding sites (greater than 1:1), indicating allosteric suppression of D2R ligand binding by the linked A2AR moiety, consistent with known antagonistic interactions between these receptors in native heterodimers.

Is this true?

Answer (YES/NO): YES